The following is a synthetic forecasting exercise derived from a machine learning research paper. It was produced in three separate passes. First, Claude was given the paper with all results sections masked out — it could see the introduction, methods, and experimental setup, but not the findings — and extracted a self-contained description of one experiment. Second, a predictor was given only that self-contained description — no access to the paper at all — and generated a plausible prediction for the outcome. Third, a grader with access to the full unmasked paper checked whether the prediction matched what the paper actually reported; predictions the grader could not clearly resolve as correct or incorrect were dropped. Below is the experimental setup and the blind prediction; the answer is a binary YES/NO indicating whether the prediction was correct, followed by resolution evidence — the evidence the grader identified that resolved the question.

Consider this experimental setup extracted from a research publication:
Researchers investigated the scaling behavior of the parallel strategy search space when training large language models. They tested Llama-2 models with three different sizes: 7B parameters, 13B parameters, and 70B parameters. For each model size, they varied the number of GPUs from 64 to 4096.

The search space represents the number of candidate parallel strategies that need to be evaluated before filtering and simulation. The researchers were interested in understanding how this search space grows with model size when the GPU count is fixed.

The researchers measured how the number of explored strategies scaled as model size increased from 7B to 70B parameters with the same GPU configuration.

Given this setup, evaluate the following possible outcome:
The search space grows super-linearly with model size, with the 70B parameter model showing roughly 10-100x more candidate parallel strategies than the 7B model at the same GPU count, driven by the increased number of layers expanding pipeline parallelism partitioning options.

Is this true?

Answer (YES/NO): NO